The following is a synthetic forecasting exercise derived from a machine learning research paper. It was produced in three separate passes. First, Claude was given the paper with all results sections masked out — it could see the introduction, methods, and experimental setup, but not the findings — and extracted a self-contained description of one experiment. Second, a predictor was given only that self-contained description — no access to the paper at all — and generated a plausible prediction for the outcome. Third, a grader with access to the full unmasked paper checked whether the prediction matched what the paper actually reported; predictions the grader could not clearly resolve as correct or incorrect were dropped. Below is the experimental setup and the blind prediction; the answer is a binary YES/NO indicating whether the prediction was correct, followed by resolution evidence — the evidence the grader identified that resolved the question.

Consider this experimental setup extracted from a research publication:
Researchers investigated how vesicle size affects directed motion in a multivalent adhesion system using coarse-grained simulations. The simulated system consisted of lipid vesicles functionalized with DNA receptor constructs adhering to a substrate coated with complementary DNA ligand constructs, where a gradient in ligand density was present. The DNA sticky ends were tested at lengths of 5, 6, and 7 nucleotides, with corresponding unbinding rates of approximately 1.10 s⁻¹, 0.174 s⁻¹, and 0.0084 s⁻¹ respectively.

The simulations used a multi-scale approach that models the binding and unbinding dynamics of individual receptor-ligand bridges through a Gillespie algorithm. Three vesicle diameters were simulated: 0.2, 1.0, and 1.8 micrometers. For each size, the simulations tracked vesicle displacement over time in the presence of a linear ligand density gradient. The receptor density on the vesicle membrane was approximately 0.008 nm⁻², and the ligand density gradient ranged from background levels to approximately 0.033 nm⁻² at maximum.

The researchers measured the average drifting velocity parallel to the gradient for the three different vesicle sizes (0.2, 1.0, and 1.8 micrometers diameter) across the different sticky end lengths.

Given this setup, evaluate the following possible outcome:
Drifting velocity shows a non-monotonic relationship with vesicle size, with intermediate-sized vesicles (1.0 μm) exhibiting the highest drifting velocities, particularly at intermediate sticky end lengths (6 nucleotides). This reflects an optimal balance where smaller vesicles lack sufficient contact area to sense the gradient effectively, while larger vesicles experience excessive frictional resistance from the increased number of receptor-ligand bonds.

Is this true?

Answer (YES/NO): NO